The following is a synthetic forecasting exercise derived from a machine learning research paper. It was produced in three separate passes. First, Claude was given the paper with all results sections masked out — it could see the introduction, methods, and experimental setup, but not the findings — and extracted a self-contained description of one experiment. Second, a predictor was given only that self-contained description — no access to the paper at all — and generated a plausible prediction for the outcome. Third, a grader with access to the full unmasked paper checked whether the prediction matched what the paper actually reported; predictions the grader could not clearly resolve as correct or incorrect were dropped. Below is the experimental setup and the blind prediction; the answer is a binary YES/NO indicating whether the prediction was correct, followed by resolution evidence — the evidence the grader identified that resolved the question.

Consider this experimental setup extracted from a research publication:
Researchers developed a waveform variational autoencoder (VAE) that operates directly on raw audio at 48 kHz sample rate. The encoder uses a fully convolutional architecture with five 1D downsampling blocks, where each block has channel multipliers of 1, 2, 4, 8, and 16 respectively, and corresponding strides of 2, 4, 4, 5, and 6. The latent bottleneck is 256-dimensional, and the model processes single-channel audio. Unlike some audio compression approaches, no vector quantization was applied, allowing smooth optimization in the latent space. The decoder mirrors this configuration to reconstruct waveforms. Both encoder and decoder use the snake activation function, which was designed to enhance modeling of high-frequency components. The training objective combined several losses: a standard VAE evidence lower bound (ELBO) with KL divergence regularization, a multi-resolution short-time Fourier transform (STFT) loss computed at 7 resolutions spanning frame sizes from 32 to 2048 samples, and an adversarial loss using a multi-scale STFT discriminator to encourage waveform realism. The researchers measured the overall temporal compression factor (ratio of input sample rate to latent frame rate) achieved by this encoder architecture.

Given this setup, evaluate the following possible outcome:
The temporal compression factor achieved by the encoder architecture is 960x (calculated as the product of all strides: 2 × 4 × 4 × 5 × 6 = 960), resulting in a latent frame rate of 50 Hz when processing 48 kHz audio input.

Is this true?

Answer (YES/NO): YES